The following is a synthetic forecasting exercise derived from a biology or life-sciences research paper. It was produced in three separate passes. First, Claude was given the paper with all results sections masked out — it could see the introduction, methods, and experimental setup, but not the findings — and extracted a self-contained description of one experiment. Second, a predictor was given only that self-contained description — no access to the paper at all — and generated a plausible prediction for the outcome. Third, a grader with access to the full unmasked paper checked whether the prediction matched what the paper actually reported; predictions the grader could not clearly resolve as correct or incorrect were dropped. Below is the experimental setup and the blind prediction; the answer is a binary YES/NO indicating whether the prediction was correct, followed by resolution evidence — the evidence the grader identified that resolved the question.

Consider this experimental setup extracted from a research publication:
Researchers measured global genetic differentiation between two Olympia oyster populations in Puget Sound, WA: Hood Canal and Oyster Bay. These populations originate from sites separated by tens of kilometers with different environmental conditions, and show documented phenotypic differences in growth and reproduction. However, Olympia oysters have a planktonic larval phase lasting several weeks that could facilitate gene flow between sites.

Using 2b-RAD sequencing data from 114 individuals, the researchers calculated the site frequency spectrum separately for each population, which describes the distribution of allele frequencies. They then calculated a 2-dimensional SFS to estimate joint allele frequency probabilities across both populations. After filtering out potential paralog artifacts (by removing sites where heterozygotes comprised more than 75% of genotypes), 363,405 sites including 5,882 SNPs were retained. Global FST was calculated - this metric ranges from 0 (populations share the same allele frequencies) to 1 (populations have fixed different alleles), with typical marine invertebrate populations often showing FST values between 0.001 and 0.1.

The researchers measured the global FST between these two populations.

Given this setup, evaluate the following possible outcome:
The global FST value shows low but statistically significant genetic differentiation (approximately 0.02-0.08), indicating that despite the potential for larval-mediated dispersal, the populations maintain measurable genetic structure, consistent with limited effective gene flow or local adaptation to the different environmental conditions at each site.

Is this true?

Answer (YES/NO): YES